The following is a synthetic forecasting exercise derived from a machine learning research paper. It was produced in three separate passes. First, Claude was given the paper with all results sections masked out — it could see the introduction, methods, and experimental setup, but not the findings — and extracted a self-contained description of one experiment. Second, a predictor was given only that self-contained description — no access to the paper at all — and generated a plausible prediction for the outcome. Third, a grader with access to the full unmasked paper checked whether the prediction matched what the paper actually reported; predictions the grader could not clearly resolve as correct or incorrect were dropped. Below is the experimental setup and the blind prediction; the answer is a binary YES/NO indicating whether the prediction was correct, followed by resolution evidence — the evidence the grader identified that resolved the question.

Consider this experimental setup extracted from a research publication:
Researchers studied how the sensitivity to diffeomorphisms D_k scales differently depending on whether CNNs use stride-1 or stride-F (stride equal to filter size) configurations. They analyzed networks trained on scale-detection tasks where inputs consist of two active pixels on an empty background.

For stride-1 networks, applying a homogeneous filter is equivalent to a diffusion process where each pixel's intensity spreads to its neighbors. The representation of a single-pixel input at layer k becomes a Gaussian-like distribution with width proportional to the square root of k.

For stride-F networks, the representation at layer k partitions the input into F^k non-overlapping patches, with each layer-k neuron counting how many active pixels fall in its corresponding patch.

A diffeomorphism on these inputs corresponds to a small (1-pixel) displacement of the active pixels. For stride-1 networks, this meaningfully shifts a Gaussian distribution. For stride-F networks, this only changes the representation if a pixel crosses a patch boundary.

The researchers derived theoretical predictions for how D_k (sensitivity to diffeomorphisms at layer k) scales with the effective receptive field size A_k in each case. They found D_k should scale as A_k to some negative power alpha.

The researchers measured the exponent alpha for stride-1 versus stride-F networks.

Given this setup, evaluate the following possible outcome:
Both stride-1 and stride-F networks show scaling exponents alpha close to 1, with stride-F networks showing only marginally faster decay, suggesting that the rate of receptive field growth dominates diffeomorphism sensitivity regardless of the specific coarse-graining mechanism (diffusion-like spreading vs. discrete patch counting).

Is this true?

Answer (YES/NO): NO